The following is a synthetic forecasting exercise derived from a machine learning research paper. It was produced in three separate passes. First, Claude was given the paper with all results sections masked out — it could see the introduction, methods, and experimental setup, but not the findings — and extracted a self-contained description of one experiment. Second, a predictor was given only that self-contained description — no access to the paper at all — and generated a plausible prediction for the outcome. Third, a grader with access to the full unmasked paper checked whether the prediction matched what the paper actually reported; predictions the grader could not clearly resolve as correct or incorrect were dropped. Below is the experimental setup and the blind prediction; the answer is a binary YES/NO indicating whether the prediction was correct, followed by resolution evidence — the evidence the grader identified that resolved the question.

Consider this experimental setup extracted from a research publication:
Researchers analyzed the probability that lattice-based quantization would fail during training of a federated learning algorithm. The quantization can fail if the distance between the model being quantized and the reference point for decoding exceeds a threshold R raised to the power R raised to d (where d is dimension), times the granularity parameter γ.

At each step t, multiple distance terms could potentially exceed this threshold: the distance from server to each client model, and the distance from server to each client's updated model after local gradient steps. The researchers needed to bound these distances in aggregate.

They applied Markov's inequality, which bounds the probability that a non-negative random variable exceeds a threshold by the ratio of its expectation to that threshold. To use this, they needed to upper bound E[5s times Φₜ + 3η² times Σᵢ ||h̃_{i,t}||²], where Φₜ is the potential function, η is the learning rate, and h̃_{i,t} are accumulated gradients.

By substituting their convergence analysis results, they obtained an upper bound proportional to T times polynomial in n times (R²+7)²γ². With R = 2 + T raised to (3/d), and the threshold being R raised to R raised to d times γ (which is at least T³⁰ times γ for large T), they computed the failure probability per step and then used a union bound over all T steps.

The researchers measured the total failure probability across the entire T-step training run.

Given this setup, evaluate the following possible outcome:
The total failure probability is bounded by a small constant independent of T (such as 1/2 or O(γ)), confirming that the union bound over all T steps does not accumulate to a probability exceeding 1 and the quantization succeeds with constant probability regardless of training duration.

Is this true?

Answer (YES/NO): NO